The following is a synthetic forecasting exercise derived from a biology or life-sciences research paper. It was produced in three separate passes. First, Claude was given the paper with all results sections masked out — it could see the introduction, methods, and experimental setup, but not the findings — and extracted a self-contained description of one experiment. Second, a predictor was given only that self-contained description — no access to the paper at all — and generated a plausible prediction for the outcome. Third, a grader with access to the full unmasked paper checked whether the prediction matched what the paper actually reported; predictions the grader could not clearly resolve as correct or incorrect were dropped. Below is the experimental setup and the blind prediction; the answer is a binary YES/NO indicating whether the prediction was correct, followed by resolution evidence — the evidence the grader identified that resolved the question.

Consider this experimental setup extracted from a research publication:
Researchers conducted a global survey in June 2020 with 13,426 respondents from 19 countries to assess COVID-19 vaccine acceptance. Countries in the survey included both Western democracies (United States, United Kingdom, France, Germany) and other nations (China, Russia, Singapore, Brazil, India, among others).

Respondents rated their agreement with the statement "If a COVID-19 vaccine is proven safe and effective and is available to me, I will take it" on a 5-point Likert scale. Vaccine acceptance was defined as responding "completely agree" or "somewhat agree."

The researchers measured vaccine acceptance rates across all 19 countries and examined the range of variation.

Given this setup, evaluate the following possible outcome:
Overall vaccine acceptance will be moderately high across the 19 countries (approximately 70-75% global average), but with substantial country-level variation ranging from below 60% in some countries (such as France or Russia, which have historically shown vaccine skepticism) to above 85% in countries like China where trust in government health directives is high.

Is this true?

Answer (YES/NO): YES